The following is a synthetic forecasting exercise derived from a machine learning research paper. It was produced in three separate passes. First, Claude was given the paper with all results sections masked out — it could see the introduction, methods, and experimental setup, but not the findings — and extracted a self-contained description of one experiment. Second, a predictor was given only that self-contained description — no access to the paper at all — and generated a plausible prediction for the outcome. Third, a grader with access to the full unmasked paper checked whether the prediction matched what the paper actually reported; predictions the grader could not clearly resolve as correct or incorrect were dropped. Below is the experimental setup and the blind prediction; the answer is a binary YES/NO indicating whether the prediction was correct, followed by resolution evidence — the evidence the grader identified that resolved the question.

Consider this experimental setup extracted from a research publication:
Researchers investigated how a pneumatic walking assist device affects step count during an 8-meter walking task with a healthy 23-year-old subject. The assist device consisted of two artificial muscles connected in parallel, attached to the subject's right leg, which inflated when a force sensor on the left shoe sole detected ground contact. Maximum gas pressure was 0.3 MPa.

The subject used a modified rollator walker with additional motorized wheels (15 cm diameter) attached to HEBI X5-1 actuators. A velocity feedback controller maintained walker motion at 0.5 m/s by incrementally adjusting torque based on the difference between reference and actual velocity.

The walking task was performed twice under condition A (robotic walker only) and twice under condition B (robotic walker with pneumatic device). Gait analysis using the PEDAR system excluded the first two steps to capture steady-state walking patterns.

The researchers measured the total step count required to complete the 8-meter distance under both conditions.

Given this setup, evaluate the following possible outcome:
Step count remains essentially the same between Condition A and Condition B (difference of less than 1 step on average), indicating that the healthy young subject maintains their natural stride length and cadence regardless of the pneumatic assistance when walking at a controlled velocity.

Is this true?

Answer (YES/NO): NO